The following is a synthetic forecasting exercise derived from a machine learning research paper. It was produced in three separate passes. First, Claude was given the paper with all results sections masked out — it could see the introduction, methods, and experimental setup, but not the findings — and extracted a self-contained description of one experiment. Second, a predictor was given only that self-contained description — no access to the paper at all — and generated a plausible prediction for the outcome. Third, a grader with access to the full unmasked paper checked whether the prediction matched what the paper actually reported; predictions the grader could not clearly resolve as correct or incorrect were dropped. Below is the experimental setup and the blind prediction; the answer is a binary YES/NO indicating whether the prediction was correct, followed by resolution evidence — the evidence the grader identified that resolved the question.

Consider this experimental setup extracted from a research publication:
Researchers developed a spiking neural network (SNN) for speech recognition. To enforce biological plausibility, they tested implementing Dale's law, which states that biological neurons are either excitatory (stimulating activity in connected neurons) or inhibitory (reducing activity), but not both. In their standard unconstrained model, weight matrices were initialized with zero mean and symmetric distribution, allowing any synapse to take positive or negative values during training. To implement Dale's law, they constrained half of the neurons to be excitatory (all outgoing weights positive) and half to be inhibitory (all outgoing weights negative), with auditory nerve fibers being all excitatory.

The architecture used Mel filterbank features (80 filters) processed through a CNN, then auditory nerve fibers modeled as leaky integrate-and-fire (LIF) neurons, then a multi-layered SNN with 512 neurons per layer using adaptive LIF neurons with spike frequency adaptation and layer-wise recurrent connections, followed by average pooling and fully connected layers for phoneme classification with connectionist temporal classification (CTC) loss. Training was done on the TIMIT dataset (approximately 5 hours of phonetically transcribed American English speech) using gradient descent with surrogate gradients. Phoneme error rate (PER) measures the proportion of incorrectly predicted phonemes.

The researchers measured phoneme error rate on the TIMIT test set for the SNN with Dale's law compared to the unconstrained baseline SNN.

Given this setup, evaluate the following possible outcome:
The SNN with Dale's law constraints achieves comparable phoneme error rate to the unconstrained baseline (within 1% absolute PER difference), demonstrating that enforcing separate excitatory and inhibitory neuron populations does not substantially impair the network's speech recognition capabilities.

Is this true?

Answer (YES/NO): NO